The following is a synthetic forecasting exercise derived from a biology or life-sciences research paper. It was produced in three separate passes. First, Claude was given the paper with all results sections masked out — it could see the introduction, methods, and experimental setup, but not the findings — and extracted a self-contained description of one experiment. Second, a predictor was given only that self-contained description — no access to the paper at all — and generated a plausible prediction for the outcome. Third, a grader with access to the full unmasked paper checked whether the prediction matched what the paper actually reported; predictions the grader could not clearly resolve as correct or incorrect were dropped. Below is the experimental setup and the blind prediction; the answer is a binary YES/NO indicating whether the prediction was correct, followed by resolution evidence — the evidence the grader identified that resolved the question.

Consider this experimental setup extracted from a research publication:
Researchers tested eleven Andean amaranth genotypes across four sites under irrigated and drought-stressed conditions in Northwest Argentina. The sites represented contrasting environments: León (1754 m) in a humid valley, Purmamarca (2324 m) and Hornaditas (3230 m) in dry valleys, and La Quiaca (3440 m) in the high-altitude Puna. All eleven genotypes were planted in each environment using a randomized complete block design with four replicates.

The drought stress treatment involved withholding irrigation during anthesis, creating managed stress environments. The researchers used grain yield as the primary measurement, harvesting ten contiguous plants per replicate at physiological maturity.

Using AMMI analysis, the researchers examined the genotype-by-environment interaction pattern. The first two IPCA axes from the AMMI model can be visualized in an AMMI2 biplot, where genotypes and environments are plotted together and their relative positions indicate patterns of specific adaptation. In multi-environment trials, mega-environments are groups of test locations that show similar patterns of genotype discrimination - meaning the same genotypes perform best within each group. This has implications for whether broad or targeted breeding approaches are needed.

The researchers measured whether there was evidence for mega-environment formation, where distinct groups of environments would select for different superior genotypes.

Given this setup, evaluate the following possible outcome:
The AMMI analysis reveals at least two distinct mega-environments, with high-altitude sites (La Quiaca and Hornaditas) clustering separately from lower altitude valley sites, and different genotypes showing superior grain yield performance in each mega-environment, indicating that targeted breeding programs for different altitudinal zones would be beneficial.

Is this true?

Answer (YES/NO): NO